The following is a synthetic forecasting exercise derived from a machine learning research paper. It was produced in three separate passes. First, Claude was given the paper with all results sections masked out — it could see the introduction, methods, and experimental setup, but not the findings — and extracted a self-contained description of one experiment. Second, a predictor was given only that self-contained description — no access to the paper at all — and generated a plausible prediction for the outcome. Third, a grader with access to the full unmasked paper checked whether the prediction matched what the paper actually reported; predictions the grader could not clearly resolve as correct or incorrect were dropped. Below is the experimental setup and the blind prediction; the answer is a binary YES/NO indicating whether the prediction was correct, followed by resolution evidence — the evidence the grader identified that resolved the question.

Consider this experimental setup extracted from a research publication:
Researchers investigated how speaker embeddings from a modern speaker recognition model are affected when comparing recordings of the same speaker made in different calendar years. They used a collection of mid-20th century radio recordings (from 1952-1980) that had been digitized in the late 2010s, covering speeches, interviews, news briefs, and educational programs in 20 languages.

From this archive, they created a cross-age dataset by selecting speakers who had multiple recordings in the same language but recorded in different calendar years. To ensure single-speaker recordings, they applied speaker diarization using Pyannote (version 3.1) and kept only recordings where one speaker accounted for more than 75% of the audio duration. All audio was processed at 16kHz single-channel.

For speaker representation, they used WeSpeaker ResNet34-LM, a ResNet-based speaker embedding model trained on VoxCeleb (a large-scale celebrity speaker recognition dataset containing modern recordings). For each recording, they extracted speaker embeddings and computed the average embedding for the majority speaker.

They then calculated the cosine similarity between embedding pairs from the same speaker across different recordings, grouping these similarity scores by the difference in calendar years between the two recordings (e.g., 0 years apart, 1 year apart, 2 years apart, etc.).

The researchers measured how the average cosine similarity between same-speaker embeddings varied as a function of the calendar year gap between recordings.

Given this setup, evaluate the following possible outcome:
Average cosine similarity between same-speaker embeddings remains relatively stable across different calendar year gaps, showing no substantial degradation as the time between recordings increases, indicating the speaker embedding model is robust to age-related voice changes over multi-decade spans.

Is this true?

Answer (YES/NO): NO